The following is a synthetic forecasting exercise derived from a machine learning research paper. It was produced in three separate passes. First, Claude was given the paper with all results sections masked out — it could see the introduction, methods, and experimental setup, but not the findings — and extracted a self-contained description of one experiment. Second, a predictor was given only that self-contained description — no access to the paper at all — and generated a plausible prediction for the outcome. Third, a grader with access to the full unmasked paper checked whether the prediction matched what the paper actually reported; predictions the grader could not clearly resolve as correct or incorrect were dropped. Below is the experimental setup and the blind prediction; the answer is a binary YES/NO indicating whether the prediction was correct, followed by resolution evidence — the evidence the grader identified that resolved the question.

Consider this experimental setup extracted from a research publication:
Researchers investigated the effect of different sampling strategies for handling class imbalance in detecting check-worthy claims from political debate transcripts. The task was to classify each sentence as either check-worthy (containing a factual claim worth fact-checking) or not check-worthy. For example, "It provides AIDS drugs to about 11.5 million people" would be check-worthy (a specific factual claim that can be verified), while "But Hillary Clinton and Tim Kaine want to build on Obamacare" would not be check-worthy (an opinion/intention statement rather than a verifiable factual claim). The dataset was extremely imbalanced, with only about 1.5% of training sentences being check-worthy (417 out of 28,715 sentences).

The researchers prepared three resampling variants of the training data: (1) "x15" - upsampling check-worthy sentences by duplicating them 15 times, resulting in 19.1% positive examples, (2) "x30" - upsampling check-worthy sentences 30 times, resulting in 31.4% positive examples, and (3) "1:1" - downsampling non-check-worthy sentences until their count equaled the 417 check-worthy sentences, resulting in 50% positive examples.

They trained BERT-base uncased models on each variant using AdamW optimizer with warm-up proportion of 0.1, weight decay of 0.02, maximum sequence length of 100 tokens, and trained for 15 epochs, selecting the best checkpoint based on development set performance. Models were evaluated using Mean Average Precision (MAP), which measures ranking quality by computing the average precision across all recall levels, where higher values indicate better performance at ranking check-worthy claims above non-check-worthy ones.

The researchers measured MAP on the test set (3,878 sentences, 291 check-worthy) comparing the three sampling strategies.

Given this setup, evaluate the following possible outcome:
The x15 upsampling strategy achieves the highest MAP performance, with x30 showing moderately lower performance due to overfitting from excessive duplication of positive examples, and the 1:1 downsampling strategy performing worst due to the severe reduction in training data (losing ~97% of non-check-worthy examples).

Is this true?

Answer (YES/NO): NO